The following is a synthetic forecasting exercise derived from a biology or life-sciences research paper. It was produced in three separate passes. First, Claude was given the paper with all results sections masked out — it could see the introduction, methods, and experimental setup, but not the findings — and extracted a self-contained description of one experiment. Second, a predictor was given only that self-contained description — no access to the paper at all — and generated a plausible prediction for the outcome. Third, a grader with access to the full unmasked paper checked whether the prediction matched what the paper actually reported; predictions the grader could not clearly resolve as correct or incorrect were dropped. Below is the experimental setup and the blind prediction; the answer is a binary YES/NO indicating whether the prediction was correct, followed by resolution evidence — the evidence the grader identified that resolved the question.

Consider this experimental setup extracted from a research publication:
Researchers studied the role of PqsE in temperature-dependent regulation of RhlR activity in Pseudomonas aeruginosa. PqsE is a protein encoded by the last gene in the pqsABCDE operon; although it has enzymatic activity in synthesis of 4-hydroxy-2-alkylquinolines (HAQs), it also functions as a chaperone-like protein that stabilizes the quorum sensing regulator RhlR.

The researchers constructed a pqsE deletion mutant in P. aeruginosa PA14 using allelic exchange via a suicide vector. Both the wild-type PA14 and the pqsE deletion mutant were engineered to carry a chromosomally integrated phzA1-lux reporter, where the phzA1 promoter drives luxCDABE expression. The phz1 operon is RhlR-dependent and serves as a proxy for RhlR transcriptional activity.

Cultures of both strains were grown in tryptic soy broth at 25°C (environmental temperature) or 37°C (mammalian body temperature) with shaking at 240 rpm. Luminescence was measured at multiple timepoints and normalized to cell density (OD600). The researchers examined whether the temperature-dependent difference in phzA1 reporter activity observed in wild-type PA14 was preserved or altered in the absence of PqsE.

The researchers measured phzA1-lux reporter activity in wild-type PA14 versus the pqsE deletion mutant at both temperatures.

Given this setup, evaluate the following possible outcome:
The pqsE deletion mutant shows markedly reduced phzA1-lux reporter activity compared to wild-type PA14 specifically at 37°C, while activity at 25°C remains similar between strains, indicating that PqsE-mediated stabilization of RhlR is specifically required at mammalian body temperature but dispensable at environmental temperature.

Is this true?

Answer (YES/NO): NO